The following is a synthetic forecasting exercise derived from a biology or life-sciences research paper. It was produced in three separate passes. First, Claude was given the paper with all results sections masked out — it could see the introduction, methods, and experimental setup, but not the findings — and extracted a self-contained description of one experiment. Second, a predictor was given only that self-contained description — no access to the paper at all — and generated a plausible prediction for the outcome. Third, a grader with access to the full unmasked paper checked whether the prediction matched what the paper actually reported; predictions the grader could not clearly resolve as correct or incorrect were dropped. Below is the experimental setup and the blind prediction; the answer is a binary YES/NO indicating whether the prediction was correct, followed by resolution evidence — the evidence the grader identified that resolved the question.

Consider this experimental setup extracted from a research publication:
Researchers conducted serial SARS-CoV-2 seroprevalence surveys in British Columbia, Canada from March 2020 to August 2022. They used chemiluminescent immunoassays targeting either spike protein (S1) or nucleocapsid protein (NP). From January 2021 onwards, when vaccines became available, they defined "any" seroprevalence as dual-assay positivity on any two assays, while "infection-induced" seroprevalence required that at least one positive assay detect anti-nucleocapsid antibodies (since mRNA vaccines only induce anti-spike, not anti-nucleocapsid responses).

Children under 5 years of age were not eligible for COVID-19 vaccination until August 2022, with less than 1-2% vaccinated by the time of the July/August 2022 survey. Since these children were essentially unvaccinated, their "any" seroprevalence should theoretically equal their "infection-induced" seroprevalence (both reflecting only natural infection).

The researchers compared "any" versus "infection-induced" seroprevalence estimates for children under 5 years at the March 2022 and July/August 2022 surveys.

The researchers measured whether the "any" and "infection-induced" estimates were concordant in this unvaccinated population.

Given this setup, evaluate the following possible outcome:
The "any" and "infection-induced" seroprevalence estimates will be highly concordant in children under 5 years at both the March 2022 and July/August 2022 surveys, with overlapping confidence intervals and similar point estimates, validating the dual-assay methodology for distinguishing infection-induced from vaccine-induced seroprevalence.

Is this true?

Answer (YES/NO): NO